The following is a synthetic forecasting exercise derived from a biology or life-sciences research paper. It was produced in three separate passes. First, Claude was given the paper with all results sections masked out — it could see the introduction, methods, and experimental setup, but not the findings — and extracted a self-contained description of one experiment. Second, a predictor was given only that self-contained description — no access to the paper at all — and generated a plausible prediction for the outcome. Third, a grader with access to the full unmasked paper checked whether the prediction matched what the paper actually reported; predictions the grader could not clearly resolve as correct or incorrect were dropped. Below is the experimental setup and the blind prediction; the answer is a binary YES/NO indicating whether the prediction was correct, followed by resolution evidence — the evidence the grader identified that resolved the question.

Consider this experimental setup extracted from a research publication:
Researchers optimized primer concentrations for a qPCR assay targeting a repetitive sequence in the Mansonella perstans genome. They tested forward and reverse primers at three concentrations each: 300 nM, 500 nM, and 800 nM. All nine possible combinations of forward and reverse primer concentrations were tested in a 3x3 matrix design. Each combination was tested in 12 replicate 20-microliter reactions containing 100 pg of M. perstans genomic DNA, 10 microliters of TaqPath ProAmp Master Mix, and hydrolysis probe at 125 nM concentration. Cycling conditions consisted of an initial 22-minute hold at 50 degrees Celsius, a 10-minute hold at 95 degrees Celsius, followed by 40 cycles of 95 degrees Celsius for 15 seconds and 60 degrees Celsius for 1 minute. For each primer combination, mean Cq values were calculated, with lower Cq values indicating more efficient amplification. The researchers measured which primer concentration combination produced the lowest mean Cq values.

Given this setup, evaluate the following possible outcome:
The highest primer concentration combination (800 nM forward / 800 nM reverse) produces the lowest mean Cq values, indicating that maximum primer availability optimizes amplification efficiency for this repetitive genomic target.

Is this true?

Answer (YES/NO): NO